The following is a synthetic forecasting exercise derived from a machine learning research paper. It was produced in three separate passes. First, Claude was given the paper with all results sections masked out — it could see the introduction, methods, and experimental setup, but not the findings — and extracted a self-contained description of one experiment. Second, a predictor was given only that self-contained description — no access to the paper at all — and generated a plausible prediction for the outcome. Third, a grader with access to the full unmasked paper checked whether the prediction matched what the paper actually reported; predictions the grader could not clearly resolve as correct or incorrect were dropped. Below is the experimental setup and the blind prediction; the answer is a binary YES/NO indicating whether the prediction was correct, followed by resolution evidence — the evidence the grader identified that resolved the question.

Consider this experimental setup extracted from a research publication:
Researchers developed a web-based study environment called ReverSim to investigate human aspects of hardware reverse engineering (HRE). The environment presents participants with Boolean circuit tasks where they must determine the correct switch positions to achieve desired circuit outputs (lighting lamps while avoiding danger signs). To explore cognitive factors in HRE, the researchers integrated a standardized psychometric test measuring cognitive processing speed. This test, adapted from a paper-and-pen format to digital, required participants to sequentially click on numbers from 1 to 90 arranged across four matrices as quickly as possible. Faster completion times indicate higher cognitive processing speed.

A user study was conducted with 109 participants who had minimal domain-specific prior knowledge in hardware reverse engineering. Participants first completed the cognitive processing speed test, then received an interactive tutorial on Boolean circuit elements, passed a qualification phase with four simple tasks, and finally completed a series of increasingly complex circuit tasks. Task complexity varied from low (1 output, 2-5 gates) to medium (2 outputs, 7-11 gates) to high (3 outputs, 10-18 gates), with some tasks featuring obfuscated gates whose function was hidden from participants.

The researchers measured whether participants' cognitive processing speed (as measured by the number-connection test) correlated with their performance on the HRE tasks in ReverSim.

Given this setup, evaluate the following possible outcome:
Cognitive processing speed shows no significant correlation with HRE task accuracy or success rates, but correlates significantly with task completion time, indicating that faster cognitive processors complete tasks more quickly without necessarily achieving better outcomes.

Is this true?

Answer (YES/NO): NO